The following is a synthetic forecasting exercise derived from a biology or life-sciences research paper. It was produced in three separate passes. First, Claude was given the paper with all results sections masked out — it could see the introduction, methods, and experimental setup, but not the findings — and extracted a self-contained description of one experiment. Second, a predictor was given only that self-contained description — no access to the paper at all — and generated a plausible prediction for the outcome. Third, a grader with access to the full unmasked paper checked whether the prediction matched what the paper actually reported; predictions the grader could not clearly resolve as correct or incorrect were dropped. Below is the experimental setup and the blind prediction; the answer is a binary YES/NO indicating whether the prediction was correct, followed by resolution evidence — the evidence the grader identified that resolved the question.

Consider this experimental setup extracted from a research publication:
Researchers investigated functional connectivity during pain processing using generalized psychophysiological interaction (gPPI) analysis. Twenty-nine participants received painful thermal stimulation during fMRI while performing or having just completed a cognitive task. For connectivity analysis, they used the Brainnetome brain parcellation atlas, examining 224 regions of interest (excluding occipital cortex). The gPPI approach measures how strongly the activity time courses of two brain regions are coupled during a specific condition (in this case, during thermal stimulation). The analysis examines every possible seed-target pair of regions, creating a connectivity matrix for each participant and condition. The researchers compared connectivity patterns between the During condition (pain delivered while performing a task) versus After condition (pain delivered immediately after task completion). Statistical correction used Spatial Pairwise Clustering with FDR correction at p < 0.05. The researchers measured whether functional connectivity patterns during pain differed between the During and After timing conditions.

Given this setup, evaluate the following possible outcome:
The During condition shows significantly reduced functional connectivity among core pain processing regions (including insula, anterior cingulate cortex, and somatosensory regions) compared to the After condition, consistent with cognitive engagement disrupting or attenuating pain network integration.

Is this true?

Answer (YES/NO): NO